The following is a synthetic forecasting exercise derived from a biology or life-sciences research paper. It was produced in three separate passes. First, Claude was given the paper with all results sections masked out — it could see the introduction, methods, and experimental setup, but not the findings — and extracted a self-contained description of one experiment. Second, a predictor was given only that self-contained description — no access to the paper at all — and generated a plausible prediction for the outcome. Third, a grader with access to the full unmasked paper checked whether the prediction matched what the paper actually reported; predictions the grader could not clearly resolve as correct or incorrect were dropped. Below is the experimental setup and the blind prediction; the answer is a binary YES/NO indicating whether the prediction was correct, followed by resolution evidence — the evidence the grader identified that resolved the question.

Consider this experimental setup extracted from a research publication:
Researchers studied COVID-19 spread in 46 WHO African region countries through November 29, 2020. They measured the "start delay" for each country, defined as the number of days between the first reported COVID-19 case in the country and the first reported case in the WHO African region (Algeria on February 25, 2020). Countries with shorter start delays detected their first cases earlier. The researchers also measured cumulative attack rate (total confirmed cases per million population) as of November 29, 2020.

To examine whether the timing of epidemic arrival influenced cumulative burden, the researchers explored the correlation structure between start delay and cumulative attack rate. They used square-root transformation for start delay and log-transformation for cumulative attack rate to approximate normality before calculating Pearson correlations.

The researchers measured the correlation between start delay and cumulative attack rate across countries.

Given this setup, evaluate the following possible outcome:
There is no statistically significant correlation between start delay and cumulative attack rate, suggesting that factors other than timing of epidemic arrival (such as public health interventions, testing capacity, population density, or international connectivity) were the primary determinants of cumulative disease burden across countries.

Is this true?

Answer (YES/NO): YES